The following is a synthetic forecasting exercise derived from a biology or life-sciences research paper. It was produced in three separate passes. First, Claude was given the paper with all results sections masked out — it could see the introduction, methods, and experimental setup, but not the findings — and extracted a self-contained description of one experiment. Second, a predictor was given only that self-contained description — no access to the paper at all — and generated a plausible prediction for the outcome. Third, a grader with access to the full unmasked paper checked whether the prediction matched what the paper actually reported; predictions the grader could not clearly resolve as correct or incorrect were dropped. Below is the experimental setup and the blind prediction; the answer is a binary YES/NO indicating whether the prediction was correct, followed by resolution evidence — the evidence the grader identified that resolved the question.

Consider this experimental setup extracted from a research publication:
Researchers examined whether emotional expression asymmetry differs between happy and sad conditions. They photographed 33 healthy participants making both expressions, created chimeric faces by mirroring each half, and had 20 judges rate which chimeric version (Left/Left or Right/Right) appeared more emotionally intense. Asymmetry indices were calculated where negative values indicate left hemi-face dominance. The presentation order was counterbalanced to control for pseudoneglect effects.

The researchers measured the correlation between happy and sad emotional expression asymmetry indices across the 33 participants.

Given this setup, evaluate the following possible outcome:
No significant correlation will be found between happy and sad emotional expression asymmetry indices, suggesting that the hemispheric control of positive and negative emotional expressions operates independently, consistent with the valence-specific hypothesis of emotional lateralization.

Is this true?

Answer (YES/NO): YES